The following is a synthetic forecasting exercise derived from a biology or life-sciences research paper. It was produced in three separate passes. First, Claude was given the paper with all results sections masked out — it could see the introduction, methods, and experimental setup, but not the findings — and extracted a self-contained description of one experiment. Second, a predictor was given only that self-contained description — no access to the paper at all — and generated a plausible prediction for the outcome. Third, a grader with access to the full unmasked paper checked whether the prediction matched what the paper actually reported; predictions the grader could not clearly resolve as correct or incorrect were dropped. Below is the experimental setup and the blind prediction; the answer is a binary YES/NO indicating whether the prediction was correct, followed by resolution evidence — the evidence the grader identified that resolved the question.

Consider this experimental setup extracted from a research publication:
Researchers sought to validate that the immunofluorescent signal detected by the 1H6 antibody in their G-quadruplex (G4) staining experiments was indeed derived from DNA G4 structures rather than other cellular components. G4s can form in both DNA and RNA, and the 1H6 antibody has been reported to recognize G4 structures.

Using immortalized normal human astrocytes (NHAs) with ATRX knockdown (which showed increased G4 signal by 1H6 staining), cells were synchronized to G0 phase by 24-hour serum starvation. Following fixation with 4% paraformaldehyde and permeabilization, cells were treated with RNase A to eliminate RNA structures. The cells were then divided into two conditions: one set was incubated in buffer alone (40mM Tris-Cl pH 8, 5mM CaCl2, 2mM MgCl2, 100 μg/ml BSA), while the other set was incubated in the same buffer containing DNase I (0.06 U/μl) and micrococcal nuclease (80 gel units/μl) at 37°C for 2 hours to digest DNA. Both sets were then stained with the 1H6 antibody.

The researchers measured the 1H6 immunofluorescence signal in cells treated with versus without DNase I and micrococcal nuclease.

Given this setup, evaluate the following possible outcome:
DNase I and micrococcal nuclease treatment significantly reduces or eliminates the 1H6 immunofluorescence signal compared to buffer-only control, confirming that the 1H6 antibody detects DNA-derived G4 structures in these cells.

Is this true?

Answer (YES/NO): YES